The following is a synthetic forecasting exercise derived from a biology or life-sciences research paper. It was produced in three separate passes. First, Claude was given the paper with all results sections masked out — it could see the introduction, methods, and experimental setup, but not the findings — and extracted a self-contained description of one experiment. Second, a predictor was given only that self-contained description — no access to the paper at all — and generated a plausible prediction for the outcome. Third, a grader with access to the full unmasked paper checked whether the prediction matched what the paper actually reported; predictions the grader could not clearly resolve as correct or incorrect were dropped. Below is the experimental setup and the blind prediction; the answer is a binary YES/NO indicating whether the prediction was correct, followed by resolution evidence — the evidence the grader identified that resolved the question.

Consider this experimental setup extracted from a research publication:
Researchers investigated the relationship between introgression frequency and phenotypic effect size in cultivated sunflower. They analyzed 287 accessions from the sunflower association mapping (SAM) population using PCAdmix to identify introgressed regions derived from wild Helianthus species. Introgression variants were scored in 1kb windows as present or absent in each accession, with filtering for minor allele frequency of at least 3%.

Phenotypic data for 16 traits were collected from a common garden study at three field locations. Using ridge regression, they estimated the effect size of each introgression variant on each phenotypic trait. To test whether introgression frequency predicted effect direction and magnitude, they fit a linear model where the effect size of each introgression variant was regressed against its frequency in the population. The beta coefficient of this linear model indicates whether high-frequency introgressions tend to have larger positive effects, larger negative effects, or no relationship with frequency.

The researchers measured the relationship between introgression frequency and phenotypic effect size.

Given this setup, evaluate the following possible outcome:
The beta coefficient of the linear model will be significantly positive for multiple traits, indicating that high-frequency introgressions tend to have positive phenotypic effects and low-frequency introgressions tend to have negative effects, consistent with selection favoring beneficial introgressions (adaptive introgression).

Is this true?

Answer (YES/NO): NO